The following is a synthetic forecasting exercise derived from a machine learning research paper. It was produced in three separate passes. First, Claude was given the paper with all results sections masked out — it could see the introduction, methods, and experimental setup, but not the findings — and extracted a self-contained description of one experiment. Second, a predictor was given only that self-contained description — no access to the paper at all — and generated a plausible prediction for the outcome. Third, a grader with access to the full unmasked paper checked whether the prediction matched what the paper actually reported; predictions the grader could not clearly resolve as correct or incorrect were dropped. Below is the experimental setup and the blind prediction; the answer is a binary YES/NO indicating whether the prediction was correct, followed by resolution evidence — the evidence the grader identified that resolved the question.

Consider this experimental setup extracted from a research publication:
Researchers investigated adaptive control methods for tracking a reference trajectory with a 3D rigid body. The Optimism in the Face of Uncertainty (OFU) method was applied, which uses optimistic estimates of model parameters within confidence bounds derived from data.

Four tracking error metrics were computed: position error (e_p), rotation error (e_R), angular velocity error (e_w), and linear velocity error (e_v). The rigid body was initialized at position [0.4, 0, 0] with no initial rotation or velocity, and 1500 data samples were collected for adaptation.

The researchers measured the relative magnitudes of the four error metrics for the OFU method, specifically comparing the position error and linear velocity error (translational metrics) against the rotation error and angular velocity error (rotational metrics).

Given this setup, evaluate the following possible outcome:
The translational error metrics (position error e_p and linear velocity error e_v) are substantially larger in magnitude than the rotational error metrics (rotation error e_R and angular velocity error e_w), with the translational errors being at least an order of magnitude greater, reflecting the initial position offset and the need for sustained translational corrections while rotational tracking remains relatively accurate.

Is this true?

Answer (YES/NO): YES